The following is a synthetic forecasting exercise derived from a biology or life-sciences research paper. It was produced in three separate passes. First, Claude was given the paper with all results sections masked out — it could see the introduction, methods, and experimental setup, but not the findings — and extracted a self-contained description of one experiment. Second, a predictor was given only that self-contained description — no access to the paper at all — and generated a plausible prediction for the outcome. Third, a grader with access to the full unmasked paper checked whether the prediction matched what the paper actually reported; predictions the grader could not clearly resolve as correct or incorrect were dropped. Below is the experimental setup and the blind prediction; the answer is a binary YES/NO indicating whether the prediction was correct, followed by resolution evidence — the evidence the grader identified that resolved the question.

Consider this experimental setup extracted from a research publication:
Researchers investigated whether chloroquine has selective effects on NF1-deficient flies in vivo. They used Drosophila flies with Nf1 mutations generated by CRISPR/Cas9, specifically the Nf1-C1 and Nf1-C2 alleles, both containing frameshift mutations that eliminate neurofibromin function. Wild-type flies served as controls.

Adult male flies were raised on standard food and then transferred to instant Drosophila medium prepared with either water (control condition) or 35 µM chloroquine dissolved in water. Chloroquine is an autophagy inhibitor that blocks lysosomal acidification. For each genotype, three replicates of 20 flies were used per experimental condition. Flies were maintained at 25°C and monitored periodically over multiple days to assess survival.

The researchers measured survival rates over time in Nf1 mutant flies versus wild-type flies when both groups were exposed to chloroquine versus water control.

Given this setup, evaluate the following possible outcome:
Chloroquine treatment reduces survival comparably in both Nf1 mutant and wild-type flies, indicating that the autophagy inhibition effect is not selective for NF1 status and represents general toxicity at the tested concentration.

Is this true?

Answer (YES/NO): NO